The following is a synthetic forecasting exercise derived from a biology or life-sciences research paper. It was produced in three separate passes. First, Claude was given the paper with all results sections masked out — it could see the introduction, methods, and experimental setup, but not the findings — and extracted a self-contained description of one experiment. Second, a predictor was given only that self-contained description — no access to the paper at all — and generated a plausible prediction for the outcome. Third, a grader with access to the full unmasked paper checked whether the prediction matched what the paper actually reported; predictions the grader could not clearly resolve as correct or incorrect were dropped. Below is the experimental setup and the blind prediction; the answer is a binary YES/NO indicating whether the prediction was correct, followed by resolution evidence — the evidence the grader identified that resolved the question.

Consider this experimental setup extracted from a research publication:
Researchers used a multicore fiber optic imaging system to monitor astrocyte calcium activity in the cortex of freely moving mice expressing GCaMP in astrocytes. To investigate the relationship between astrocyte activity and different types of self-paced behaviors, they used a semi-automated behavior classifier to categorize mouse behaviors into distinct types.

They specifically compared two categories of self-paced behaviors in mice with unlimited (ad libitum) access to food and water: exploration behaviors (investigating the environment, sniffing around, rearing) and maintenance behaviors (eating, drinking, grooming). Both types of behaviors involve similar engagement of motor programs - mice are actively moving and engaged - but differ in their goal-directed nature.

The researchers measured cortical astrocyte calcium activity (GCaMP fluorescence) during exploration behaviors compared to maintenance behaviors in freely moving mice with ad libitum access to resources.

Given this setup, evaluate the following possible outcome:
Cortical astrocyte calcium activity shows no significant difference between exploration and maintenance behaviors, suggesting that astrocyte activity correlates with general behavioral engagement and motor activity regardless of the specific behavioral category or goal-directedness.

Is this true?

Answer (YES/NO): NO